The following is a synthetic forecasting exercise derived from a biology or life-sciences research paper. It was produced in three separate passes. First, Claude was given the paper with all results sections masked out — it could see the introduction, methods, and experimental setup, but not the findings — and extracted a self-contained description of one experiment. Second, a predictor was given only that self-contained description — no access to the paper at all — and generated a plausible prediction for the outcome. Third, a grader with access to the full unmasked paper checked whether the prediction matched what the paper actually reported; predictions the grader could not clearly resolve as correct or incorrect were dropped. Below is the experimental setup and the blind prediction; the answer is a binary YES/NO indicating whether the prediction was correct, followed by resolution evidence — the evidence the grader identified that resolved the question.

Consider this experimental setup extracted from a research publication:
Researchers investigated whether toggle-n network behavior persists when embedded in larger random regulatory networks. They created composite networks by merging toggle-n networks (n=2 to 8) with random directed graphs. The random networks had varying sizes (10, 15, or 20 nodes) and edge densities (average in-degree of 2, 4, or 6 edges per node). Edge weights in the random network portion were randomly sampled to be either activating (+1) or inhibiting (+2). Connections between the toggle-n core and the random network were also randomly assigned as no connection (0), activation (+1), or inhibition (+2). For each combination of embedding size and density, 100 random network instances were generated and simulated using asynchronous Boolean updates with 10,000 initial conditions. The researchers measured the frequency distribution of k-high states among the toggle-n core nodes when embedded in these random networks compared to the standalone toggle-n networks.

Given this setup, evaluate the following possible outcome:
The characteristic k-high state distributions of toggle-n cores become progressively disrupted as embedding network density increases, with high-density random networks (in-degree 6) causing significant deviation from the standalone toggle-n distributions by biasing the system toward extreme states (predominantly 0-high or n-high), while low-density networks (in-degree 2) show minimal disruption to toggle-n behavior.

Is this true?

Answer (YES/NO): NO